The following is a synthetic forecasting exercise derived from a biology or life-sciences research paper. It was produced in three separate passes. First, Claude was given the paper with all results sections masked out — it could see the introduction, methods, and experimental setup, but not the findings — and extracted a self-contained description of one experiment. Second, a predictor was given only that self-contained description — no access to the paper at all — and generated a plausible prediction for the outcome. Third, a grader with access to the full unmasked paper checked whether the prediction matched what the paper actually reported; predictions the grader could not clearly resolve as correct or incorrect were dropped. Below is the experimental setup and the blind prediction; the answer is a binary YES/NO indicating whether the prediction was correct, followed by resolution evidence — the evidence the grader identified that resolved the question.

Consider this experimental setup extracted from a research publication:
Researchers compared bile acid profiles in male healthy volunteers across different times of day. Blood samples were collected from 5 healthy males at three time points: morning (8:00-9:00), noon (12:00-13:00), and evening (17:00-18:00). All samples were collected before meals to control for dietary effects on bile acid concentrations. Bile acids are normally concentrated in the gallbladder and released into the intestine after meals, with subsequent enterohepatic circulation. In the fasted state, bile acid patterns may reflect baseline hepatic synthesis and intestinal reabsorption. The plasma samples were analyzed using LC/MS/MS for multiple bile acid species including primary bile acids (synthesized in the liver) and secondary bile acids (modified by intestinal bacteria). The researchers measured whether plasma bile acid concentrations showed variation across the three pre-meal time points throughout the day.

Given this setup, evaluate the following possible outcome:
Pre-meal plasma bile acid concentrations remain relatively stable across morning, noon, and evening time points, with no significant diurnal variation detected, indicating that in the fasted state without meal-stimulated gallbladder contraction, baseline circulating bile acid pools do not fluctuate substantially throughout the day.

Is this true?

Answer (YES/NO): NO